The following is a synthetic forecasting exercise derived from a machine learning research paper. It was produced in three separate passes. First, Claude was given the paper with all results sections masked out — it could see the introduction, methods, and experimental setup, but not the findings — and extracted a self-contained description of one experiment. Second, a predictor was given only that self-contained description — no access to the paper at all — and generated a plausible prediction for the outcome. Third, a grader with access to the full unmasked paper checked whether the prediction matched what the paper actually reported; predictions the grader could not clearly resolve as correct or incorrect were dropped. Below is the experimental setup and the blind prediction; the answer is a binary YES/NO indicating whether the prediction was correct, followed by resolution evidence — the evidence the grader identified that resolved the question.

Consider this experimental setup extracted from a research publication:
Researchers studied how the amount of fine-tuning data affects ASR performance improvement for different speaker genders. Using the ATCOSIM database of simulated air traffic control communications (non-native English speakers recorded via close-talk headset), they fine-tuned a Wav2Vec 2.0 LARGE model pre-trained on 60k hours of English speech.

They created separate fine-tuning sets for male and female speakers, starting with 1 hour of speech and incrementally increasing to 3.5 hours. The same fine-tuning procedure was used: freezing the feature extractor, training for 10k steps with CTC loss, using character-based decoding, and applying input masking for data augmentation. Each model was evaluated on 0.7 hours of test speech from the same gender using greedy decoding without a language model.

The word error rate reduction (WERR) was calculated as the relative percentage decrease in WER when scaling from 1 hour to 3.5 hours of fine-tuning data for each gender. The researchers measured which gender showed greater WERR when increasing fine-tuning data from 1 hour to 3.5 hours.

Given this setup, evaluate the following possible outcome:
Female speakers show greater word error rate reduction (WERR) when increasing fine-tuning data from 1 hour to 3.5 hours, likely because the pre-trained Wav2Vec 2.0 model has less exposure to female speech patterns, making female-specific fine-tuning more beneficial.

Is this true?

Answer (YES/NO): YES